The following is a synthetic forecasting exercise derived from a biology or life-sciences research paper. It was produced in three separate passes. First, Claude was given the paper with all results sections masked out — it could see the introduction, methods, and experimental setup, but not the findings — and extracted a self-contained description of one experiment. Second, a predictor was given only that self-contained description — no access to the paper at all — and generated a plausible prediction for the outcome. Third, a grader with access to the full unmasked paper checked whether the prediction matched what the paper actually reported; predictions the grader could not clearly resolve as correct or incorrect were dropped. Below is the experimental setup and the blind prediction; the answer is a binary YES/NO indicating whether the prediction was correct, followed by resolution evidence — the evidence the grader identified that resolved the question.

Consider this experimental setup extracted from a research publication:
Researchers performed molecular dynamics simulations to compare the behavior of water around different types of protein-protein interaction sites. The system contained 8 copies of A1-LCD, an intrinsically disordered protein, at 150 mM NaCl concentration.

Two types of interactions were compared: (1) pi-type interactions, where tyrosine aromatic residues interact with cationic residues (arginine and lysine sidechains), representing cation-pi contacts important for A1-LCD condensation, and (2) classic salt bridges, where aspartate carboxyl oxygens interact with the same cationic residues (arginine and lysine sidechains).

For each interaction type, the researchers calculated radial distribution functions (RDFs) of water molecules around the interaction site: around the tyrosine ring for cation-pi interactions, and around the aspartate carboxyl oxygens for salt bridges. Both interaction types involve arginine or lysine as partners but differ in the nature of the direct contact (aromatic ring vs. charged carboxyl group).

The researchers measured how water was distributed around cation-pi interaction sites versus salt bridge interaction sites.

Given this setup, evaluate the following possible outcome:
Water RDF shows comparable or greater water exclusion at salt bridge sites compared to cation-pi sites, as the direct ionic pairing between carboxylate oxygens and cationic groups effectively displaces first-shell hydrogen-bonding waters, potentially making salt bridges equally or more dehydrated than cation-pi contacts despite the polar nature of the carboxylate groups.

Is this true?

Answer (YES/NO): NO